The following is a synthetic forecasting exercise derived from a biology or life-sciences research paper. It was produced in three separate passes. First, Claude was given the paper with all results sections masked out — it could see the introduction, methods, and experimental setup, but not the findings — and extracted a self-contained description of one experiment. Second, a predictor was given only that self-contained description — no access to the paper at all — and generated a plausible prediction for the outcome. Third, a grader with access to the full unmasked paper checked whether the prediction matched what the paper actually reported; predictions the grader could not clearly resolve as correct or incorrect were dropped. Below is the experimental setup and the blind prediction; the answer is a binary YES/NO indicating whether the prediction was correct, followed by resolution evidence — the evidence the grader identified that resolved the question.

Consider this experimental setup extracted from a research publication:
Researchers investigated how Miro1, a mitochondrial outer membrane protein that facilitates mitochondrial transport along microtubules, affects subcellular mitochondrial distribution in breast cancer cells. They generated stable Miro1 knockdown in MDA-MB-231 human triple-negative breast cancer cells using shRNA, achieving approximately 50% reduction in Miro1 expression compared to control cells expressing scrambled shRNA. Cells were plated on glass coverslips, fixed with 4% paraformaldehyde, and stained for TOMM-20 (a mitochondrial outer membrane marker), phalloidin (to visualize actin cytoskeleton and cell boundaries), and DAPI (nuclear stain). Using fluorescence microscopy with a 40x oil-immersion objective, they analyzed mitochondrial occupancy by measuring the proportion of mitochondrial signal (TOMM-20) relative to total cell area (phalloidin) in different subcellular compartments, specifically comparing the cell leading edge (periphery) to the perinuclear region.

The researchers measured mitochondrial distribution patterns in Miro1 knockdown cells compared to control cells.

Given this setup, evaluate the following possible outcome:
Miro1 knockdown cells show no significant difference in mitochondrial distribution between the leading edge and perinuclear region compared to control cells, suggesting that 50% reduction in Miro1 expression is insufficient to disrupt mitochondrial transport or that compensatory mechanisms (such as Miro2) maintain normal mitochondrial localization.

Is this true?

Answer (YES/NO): NO